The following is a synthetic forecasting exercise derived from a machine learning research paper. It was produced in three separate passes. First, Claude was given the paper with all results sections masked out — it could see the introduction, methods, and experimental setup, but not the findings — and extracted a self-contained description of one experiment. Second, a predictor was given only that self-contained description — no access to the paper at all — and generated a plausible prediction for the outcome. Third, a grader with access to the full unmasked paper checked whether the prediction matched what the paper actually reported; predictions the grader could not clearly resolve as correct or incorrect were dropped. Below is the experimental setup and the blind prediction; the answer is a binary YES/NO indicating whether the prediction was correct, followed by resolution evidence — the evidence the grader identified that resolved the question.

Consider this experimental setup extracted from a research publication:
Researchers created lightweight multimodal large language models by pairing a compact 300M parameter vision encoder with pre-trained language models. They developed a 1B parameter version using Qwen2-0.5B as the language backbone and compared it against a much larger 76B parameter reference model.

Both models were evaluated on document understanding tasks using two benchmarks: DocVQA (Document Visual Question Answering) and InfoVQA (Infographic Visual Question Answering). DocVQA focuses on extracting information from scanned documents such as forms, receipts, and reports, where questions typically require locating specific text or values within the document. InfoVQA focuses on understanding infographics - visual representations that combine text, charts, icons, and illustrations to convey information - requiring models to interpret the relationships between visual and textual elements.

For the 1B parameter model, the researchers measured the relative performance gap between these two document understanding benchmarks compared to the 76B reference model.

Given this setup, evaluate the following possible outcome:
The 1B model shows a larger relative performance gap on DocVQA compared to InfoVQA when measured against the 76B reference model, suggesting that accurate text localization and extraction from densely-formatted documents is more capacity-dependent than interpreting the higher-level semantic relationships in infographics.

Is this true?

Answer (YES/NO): NO